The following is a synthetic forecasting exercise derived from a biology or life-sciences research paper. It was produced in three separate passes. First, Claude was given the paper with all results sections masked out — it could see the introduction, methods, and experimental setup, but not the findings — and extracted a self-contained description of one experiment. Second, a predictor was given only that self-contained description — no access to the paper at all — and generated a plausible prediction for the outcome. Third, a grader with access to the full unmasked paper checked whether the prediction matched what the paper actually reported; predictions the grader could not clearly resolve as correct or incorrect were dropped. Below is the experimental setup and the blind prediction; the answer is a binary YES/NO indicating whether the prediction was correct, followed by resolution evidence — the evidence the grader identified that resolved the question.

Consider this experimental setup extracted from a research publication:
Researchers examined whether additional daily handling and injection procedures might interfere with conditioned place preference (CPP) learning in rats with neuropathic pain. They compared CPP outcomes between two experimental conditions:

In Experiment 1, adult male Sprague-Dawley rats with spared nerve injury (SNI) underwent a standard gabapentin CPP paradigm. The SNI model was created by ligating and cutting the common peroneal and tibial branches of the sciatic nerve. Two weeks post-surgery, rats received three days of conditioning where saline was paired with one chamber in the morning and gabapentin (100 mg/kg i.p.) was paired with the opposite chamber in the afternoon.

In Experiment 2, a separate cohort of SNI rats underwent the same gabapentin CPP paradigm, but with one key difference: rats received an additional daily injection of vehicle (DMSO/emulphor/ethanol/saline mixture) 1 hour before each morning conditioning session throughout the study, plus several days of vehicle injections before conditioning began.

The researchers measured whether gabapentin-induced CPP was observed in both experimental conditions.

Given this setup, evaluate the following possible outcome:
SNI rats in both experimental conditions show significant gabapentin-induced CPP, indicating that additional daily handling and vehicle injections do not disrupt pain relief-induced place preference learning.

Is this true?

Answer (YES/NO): NO